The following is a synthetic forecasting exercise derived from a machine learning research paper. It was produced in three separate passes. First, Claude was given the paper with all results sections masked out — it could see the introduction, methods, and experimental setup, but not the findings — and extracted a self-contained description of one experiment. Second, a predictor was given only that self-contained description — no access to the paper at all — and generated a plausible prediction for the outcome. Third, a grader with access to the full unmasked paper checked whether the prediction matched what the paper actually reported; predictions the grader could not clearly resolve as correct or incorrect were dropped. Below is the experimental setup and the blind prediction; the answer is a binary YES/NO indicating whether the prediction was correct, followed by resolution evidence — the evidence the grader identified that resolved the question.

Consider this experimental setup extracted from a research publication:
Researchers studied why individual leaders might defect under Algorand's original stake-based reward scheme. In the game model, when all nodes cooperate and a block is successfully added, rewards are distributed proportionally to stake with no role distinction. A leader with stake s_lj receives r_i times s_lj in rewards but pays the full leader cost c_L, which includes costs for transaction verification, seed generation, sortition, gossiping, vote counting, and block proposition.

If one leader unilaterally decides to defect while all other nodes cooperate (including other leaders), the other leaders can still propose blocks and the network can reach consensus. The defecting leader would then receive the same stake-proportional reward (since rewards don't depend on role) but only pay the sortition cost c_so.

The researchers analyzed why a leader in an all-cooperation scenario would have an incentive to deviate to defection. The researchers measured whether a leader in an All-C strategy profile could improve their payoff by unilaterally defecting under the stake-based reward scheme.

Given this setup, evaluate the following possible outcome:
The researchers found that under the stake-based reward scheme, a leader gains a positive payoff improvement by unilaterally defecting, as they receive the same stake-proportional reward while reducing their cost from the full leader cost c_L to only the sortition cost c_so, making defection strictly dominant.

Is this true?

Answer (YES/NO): YES